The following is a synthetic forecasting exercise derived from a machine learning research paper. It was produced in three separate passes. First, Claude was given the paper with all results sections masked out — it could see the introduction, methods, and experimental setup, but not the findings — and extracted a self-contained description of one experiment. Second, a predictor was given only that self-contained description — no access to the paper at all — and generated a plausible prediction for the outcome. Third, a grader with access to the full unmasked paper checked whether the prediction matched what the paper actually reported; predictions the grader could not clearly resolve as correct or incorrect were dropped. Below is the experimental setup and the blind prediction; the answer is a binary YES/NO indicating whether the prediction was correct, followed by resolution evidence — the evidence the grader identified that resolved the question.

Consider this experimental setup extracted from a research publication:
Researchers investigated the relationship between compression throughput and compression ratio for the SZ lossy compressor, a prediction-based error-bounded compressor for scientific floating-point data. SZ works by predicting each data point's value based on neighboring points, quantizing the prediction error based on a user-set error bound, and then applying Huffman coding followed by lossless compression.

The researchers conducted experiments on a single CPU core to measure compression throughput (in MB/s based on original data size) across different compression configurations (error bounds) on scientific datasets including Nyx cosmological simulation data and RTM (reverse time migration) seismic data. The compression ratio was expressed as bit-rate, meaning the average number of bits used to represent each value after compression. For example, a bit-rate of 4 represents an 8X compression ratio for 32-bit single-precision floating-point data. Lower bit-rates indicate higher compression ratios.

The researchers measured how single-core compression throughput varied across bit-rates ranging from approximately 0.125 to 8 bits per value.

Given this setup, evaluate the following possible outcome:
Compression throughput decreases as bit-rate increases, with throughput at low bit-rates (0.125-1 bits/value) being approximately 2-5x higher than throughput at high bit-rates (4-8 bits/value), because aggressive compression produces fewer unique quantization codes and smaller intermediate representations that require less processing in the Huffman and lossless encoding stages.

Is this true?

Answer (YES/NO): YES